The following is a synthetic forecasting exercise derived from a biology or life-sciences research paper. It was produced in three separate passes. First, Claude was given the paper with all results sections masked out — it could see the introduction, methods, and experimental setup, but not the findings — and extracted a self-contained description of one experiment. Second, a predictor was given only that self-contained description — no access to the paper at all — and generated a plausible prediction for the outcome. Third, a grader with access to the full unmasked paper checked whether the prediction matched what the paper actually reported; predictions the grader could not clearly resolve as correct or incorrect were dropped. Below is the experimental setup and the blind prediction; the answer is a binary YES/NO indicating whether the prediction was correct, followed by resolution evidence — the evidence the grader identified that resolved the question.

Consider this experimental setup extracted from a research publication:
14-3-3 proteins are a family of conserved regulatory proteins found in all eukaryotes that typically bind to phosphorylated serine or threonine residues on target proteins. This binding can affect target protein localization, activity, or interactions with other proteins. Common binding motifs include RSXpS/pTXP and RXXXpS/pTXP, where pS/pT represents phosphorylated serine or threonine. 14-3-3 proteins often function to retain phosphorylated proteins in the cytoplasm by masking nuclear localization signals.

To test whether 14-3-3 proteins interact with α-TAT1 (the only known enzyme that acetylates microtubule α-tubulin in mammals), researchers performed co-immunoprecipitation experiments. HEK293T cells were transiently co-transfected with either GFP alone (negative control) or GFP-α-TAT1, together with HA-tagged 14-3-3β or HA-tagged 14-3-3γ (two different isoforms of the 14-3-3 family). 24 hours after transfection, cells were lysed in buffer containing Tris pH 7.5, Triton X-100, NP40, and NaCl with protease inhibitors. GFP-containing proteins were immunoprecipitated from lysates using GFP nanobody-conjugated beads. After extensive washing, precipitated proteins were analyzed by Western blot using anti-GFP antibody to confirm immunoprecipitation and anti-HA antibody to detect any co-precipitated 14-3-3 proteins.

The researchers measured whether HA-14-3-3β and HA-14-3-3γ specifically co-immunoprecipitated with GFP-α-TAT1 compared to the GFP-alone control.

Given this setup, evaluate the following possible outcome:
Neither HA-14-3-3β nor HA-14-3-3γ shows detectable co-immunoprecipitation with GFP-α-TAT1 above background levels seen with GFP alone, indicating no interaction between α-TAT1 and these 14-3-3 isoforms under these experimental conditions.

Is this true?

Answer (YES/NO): NO